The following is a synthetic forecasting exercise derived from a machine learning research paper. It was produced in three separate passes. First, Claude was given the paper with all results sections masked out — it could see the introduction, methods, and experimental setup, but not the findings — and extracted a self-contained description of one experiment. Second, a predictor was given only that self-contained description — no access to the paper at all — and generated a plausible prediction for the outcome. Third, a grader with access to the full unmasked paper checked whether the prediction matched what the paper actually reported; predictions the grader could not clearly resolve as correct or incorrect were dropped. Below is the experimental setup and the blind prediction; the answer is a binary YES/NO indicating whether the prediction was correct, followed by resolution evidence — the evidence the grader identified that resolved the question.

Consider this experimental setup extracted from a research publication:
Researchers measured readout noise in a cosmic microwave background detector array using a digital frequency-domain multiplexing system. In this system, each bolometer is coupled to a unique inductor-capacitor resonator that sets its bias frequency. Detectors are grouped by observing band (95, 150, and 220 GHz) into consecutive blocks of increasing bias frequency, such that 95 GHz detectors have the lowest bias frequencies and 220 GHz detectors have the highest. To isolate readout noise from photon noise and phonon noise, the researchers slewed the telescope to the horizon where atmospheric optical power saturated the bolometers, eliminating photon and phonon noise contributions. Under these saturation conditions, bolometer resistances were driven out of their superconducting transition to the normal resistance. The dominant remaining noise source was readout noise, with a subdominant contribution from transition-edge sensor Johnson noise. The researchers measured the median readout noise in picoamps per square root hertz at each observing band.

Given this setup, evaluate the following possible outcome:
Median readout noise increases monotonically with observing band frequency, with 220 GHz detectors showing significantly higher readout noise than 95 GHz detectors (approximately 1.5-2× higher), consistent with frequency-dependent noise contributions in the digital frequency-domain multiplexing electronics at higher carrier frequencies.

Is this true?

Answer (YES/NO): YES